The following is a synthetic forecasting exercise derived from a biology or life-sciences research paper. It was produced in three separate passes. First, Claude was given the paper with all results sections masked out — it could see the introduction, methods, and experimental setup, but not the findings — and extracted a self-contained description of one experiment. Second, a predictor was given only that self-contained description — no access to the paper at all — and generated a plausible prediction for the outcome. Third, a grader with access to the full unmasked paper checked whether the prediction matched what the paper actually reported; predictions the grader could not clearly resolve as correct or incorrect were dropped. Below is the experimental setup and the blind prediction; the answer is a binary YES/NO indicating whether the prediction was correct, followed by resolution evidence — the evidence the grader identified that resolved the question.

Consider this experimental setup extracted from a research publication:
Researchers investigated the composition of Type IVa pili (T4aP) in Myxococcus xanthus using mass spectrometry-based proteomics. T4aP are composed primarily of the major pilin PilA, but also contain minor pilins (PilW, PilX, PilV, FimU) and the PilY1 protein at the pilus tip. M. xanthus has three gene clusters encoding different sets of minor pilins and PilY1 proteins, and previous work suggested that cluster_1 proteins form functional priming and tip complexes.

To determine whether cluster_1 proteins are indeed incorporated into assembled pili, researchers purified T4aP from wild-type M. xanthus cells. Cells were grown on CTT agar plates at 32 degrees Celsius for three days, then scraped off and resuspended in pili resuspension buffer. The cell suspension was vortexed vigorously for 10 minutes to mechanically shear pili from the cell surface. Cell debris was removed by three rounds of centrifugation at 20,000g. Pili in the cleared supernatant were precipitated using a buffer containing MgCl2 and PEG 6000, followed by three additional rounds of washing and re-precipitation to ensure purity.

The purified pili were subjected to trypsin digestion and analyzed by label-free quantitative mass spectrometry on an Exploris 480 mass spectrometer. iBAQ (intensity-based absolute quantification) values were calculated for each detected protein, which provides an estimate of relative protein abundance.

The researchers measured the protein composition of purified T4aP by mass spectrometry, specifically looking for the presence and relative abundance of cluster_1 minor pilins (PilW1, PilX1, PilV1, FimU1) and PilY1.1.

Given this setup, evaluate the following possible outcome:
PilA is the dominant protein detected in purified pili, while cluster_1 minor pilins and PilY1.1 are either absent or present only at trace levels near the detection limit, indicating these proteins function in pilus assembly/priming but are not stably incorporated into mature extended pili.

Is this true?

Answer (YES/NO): NO